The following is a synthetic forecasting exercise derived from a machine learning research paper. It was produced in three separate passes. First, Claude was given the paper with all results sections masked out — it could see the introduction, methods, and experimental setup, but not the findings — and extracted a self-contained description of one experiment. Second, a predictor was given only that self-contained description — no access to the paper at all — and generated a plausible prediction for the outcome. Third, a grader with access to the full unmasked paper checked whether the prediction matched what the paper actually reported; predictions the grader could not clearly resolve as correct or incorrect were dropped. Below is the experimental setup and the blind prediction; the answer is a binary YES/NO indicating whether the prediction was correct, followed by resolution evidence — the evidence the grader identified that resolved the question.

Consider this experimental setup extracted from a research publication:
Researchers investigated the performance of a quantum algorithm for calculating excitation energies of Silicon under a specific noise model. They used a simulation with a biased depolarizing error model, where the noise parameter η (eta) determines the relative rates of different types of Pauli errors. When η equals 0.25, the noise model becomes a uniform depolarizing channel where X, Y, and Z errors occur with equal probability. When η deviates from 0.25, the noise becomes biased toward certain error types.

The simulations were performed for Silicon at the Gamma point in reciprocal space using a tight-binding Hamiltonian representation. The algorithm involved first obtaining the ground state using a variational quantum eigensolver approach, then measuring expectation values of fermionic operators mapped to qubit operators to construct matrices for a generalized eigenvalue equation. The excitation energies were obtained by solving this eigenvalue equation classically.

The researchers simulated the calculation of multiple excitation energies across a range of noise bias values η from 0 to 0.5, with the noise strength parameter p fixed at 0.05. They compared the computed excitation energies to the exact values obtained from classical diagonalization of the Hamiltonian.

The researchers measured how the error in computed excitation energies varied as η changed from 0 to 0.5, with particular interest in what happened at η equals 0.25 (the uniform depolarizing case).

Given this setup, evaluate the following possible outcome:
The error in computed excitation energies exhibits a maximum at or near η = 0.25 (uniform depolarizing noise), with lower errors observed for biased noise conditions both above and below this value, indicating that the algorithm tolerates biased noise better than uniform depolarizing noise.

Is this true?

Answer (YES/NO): NO